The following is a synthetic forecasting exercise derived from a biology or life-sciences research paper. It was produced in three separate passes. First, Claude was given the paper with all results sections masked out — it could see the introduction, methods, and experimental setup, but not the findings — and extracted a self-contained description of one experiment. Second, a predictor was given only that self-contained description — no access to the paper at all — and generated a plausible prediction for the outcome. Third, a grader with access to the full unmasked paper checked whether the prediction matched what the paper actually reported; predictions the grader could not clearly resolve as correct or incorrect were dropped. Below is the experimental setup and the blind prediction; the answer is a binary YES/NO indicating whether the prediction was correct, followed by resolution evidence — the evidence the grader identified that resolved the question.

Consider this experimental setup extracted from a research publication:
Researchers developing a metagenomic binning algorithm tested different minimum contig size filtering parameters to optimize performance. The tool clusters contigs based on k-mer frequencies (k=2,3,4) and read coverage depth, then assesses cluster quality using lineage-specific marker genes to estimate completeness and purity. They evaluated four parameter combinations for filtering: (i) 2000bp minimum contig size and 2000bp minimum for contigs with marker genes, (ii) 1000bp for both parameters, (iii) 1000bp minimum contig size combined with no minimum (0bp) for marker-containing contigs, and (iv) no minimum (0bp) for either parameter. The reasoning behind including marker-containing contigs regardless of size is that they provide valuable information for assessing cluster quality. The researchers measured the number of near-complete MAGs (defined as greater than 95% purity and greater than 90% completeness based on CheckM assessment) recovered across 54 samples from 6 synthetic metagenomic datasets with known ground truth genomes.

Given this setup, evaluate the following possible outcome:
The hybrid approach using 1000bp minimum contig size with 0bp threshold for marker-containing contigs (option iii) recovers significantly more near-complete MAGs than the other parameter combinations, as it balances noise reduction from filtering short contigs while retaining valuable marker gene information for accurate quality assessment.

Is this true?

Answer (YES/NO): NO